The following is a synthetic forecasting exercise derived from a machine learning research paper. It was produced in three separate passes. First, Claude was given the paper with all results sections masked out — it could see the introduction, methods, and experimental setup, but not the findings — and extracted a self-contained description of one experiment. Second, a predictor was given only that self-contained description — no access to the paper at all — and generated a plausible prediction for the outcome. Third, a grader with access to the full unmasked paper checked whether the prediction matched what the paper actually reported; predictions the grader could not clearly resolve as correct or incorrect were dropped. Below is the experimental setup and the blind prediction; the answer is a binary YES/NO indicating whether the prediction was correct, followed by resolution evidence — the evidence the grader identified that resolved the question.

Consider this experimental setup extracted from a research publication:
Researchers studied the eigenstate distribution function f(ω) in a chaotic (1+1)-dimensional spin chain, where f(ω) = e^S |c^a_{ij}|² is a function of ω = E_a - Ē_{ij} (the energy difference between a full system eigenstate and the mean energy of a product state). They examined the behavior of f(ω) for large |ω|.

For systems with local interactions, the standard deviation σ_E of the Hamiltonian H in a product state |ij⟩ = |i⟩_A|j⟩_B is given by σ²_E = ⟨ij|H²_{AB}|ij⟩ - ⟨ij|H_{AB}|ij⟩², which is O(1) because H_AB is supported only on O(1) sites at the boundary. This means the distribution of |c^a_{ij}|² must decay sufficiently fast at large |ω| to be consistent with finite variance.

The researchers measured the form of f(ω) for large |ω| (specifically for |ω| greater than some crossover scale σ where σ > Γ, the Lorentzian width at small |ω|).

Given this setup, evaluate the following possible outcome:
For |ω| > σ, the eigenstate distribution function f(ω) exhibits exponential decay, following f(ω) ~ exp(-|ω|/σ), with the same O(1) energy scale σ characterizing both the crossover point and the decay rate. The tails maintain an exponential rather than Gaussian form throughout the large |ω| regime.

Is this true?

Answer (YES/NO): NO